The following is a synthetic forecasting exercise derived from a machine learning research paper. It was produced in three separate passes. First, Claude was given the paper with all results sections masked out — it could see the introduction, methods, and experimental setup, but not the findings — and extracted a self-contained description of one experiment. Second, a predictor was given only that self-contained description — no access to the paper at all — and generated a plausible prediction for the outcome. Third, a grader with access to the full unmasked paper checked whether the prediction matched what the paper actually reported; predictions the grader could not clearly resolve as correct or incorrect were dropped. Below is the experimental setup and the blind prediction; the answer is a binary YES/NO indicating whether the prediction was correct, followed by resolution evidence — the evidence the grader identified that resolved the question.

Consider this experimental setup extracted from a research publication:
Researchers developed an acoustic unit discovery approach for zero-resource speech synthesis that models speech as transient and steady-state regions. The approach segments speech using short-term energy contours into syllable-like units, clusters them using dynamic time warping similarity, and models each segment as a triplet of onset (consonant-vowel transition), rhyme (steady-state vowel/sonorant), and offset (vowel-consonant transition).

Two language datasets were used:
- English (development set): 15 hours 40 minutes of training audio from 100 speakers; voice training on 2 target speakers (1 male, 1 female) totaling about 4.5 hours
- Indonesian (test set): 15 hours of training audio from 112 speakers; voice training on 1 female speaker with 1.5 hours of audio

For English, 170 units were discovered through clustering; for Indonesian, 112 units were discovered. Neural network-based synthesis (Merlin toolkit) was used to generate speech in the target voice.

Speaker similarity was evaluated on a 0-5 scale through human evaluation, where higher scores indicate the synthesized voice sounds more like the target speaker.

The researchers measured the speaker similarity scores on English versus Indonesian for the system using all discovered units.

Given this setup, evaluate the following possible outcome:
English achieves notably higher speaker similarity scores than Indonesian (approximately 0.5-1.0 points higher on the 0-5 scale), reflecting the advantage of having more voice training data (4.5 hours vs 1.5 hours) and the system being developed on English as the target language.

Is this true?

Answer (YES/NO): NO